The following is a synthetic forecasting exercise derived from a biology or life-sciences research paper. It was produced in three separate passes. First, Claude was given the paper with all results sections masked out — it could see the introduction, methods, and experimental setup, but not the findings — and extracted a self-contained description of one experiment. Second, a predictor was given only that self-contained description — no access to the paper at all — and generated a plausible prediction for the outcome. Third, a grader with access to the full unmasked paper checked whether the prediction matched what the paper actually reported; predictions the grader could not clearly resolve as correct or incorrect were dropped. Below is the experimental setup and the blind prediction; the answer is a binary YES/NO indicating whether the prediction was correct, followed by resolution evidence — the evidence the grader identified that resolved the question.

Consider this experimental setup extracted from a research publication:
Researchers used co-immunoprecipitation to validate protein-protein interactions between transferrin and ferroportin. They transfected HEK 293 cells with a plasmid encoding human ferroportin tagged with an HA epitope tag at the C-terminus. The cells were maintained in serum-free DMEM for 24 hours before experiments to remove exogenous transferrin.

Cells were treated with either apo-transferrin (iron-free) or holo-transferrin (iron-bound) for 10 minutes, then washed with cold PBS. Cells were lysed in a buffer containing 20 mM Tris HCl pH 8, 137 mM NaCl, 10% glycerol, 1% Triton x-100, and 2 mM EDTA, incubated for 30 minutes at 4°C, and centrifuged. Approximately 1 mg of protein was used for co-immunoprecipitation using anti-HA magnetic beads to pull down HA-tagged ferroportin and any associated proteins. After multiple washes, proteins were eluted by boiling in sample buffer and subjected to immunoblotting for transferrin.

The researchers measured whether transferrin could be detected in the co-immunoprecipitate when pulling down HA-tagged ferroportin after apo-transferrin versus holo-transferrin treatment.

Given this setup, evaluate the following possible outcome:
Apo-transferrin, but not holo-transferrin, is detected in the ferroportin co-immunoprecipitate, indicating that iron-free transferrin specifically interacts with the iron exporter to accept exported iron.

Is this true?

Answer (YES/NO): NO